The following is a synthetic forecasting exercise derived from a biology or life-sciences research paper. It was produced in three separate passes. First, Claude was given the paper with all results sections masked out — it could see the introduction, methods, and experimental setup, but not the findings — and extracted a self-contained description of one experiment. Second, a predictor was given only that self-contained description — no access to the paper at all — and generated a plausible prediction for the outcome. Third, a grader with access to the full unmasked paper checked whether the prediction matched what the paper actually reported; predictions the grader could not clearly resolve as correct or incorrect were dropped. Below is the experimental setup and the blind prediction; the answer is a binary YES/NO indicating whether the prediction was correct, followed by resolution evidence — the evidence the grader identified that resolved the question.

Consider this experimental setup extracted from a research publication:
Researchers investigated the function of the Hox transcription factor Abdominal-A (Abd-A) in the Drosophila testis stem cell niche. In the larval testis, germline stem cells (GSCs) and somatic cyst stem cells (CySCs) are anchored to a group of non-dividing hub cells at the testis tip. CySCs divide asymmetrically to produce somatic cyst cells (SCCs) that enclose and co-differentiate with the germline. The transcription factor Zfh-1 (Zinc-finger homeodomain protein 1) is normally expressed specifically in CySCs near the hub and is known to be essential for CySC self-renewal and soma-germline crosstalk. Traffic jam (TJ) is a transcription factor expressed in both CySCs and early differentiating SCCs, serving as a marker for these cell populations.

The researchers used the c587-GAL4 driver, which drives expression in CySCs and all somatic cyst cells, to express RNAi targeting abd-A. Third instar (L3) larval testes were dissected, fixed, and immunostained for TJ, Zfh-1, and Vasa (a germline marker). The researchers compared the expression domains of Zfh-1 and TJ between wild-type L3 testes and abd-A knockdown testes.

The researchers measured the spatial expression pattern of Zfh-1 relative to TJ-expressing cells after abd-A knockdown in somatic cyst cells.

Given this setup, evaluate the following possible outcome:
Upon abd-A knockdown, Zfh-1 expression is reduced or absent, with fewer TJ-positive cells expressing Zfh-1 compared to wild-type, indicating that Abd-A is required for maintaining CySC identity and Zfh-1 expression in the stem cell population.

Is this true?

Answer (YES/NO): NO